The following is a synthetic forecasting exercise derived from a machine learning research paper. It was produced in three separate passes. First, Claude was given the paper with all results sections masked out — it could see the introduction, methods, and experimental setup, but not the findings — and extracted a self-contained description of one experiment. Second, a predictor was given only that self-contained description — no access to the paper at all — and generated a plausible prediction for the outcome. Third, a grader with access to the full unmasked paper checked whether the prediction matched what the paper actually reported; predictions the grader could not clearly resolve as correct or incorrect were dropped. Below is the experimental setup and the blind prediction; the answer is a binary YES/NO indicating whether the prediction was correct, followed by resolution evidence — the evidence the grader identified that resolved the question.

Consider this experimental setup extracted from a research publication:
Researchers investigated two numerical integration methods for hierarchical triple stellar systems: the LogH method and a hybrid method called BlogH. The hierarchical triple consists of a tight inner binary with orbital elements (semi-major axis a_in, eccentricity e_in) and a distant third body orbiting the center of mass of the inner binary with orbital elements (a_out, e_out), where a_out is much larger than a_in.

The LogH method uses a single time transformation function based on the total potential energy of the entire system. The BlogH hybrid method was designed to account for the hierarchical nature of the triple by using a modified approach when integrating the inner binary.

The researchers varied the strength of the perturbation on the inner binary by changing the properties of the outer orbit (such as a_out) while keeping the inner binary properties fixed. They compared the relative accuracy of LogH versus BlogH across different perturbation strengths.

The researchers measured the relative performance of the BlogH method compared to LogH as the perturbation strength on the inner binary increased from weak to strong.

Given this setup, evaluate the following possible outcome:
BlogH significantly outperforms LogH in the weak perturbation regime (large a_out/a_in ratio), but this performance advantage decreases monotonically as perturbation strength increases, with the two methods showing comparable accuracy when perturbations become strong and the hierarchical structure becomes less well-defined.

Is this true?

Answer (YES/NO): NO